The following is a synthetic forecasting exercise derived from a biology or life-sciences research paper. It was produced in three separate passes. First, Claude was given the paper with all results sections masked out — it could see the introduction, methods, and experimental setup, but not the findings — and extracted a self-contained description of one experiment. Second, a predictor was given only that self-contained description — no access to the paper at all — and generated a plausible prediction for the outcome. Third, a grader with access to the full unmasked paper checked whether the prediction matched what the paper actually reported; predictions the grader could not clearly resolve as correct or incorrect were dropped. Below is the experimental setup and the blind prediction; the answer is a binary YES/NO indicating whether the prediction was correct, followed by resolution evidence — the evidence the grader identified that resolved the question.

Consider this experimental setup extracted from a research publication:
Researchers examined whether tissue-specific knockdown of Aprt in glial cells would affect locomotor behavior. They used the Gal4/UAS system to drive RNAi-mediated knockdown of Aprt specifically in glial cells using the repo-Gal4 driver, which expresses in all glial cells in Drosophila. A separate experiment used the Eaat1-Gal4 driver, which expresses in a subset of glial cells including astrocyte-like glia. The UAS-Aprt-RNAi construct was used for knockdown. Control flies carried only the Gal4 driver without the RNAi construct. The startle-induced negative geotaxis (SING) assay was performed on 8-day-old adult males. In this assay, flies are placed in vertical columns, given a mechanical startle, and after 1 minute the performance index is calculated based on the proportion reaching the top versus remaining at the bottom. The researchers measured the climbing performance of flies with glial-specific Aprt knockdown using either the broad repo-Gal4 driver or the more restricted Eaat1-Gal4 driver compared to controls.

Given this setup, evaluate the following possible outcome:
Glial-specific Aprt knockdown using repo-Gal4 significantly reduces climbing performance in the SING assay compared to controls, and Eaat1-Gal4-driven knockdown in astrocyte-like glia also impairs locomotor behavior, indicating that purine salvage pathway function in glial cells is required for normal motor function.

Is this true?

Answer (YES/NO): YES